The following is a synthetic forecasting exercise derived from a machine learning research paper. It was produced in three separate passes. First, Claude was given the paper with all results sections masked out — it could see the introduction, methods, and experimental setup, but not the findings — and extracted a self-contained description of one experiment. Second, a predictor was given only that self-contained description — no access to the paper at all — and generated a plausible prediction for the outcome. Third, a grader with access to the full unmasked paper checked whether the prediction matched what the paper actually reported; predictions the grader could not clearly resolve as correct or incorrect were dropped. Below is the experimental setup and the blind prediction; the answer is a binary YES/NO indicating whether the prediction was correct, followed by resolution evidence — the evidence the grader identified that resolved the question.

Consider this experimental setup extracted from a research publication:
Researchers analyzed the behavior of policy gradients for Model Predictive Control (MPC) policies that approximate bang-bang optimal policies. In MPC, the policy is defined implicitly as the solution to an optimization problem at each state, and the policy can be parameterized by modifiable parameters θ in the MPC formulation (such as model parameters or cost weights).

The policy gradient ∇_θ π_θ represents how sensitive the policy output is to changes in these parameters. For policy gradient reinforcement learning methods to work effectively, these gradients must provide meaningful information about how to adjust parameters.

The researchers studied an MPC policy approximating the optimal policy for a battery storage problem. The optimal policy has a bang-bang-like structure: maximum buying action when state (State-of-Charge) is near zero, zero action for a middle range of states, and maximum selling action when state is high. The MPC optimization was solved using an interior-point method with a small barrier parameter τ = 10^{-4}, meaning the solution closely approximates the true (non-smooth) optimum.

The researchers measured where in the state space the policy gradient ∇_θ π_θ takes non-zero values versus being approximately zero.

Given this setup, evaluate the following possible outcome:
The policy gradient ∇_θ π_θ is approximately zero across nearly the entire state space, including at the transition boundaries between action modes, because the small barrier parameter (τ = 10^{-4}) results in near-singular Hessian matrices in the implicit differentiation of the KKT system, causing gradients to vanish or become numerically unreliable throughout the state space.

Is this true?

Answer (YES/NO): NO